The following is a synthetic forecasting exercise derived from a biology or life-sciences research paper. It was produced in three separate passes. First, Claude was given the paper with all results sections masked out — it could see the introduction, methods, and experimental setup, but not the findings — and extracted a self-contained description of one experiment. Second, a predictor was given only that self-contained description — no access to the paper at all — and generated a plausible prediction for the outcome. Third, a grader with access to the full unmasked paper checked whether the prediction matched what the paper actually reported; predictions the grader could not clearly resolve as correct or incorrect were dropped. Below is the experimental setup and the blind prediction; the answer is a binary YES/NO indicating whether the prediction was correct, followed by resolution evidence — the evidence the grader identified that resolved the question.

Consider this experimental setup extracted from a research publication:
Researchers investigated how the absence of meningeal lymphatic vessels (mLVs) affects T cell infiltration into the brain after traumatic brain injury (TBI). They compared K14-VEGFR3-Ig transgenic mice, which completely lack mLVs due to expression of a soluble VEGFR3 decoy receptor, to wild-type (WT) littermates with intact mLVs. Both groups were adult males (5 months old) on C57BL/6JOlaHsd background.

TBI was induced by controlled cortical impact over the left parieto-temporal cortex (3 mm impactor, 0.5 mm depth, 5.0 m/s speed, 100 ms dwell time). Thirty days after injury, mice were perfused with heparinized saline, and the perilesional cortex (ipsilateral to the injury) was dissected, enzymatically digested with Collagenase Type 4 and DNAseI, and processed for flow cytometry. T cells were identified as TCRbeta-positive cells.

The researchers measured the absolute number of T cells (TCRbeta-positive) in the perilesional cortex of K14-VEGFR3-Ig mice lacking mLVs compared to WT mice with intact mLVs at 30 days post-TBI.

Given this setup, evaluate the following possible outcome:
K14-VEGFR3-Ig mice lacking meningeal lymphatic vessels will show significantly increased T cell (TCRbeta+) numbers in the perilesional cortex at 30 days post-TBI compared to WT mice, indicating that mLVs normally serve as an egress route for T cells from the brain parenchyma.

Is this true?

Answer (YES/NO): NO